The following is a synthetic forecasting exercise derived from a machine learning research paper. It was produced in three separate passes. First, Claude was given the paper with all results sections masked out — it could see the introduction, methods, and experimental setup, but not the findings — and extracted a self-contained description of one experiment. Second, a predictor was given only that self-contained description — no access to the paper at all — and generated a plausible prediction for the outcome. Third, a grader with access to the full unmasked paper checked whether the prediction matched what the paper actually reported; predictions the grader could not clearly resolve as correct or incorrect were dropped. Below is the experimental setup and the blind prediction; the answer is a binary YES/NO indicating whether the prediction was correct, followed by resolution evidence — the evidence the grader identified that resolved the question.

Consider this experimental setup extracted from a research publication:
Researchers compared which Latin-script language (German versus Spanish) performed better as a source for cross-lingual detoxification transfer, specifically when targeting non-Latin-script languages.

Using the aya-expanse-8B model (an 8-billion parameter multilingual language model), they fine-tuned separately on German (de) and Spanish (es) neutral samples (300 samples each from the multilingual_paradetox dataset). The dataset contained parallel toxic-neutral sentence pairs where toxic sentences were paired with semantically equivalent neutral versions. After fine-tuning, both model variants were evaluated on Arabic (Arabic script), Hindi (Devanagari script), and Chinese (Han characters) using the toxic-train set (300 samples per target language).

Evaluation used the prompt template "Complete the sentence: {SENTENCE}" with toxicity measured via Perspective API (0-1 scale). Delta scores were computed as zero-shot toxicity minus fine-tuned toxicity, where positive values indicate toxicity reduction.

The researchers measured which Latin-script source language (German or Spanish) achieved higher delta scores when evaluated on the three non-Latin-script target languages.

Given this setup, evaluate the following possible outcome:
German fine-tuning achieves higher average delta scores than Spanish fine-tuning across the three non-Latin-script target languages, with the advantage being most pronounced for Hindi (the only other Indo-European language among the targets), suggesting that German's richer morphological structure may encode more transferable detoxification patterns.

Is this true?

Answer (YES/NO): NO